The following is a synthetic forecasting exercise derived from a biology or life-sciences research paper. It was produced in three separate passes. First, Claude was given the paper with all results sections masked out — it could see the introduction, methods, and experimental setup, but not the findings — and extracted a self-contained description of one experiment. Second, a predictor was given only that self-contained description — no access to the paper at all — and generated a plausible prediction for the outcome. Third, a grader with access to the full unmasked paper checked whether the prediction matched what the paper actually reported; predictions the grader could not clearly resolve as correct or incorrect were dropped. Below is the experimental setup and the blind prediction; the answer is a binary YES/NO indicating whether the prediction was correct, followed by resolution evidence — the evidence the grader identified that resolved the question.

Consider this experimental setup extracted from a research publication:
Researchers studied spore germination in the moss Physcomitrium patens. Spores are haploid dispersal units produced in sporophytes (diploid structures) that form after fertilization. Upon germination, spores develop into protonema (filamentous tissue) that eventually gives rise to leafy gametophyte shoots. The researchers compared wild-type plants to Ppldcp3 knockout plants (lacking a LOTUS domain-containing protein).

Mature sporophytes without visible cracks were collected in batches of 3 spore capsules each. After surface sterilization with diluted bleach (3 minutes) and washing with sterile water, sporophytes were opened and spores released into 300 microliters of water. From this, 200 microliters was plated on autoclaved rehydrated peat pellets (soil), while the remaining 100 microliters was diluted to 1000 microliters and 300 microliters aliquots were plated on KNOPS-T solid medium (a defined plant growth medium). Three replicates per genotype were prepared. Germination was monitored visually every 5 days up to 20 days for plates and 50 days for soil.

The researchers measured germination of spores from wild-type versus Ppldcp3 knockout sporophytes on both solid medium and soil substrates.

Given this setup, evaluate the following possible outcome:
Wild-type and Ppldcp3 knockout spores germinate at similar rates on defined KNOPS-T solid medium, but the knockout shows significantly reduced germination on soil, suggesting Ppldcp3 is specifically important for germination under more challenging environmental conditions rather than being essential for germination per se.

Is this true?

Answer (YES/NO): NO